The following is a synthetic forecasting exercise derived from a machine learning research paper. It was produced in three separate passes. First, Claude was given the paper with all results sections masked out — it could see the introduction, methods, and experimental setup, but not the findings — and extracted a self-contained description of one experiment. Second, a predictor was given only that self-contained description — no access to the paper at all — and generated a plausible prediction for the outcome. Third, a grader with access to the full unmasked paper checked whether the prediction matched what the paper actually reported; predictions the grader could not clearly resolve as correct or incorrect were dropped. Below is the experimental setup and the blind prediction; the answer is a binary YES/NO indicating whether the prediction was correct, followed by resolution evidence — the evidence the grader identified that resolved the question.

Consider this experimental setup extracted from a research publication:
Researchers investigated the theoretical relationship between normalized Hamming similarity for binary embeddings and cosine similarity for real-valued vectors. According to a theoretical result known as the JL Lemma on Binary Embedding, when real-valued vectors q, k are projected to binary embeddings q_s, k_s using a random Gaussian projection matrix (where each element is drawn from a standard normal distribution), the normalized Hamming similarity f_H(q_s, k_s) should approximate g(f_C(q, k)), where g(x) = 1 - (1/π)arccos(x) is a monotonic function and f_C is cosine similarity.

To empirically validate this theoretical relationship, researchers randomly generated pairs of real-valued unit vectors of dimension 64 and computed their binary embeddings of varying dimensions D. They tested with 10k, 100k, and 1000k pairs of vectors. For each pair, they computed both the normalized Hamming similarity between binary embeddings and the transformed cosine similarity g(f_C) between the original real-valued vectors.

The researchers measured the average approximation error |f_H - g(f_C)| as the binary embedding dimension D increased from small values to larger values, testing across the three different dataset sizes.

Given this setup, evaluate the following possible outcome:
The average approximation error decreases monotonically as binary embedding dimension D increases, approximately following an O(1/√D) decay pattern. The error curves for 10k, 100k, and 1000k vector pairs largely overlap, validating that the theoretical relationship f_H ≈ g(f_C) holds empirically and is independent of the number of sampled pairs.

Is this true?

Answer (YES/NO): NO